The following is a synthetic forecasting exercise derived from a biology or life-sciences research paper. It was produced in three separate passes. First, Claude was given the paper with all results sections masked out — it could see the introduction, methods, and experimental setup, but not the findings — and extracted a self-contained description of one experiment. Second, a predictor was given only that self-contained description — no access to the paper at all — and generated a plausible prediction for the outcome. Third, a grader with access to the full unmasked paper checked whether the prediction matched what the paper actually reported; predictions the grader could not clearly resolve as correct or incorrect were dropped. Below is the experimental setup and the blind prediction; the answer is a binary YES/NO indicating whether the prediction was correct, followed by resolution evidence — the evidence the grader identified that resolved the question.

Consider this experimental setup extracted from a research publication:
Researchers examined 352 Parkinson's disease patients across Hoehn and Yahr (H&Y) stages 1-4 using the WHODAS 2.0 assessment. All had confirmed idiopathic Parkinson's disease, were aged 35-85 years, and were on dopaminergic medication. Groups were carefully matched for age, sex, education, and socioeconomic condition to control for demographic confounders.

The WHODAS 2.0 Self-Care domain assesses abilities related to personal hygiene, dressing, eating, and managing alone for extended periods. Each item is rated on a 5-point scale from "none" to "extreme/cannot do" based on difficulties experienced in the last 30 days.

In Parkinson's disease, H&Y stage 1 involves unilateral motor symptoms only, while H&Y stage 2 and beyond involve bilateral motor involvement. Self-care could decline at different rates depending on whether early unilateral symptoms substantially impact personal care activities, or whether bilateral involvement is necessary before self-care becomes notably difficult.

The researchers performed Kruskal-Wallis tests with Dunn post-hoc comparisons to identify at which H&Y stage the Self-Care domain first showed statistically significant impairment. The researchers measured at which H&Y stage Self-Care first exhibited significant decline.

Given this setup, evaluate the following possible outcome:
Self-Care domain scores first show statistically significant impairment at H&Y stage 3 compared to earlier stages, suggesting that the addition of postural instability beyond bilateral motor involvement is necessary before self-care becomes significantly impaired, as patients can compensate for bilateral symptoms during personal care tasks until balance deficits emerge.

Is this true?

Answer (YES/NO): NO